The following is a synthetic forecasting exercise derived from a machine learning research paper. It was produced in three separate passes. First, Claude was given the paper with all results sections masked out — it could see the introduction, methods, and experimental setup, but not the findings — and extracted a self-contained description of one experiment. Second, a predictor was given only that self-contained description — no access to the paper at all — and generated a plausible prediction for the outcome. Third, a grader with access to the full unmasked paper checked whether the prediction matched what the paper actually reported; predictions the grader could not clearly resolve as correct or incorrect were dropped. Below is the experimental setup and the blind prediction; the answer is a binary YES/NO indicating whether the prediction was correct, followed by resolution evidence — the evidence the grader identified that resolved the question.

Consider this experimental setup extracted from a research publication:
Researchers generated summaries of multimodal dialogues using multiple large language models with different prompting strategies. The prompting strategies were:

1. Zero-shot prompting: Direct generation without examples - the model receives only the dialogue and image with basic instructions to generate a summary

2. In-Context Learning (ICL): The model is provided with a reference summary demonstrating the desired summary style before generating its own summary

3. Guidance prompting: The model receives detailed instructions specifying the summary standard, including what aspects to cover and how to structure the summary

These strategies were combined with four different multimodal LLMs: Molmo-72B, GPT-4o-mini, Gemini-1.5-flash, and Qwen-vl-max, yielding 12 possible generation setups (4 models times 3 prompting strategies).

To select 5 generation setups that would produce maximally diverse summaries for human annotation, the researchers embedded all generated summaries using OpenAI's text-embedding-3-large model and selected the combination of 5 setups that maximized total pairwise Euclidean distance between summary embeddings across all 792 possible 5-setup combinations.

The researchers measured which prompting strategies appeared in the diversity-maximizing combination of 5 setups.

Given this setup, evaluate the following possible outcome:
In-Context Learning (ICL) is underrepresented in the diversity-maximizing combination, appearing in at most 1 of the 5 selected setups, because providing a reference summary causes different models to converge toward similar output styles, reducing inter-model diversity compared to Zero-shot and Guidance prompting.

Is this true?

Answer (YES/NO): NO